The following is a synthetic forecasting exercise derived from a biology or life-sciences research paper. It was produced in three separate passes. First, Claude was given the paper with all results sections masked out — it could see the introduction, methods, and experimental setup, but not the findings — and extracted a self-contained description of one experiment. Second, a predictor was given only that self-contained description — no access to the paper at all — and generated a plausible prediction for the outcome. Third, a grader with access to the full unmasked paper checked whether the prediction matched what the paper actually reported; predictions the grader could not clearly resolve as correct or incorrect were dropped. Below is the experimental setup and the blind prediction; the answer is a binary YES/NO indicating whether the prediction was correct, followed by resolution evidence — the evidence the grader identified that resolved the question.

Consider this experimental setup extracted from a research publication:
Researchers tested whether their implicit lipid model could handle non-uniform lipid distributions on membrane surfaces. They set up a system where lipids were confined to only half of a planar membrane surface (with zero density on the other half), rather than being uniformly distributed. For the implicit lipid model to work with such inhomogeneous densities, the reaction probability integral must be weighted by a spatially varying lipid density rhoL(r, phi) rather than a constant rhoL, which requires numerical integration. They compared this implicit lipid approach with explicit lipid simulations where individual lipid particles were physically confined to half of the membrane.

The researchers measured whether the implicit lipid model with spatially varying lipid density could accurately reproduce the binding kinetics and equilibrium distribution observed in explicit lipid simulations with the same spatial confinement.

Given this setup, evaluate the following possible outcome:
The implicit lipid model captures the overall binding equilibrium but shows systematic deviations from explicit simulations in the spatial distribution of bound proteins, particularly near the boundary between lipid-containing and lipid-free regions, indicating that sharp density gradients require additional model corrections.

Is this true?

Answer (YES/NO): NO